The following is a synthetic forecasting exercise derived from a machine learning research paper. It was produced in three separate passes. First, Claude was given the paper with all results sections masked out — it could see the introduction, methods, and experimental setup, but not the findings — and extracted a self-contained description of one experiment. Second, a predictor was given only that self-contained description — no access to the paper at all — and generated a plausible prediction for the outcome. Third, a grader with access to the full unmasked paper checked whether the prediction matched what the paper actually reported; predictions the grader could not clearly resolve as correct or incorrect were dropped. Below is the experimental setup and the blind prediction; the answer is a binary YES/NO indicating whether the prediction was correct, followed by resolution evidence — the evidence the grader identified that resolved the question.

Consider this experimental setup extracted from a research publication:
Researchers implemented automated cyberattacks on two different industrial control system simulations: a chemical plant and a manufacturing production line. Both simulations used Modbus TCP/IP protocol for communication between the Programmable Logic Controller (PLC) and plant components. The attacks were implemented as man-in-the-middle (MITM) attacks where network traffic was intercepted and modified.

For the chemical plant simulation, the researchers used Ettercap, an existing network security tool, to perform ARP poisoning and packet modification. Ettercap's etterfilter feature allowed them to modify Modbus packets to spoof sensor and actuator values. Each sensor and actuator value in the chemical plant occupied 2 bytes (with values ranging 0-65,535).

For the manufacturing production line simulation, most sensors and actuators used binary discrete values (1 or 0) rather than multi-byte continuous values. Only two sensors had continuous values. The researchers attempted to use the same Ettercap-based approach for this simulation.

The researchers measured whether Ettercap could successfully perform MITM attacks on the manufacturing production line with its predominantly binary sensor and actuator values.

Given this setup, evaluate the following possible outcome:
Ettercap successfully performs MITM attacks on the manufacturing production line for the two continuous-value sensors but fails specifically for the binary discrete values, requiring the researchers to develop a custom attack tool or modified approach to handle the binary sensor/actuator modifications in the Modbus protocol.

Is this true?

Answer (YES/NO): NO